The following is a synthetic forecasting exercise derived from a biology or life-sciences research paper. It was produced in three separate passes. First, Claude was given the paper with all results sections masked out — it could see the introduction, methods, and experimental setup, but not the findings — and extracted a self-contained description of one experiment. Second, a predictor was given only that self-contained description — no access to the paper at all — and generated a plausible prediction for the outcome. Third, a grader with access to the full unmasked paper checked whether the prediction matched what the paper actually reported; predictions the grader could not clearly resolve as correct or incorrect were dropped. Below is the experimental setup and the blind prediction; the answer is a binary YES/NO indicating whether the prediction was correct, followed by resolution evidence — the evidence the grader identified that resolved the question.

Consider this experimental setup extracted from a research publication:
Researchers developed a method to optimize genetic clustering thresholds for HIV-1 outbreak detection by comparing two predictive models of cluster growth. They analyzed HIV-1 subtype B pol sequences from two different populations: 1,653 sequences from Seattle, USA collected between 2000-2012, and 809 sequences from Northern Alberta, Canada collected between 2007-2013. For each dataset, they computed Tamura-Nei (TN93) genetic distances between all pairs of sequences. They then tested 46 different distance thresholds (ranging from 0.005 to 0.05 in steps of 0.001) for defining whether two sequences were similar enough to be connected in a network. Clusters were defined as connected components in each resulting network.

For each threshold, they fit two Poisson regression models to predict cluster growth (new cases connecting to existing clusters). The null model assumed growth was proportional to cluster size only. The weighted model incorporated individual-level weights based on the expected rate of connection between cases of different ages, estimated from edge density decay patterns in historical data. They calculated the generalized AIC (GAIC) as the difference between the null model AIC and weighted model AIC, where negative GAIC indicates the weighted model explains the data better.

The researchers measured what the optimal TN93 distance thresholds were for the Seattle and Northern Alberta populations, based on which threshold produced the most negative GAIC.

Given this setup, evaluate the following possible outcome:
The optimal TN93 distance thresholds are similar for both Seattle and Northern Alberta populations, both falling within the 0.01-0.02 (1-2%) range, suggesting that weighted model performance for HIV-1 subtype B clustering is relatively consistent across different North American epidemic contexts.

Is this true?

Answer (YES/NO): NO